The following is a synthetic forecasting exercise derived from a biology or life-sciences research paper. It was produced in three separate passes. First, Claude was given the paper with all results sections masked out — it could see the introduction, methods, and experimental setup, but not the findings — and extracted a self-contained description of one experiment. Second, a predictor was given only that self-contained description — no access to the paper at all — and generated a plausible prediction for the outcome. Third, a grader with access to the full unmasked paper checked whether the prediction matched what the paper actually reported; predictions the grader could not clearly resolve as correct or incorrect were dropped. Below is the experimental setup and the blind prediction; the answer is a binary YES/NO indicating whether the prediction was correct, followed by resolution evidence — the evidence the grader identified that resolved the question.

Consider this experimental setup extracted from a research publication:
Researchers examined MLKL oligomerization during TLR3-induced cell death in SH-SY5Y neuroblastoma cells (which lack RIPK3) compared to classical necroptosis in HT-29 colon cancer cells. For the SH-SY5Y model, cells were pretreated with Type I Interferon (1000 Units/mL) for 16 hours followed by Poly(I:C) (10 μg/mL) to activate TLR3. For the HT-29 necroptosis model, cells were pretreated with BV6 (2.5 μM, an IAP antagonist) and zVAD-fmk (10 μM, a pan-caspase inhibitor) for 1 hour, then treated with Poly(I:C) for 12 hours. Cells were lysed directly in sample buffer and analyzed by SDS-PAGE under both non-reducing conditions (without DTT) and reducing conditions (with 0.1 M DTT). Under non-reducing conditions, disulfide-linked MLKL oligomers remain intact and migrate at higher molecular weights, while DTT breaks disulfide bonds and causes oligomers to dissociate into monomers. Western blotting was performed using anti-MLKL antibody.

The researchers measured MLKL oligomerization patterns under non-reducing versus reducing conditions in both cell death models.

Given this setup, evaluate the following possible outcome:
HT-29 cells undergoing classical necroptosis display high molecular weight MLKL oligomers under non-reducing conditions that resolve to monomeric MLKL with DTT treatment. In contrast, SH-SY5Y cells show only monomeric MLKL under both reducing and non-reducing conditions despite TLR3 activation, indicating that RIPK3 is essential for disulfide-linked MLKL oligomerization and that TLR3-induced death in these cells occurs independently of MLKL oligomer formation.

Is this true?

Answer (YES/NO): NO